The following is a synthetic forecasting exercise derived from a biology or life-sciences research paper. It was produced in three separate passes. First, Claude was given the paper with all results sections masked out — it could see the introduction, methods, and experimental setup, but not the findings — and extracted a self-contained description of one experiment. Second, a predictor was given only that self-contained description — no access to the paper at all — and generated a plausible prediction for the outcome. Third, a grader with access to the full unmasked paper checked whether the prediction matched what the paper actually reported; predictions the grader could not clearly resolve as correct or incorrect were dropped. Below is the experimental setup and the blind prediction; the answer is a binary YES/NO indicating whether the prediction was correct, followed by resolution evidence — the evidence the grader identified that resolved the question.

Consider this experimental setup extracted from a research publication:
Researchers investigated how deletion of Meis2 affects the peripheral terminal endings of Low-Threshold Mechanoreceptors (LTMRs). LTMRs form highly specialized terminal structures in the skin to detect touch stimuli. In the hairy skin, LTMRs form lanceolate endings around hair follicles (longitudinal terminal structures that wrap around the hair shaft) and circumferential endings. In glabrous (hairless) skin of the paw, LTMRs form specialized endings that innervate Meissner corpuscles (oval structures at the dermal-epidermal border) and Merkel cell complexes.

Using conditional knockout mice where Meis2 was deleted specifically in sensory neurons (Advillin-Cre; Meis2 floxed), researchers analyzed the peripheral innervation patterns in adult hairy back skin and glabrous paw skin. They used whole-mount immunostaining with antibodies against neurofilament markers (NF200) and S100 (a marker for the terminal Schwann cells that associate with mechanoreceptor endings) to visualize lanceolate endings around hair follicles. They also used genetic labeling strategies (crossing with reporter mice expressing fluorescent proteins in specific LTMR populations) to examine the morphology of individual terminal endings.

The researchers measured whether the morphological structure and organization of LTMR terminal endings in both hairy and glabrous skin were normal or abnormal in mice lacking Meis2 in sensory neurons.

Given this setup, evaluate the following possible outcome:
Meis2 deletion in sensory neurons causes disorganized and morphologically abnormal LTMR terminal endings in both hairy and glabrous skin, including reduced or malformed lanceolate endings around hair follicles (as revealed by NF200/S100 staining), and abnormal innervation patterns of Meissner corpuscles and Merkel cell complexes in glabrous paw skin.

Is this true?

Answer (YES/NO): YES